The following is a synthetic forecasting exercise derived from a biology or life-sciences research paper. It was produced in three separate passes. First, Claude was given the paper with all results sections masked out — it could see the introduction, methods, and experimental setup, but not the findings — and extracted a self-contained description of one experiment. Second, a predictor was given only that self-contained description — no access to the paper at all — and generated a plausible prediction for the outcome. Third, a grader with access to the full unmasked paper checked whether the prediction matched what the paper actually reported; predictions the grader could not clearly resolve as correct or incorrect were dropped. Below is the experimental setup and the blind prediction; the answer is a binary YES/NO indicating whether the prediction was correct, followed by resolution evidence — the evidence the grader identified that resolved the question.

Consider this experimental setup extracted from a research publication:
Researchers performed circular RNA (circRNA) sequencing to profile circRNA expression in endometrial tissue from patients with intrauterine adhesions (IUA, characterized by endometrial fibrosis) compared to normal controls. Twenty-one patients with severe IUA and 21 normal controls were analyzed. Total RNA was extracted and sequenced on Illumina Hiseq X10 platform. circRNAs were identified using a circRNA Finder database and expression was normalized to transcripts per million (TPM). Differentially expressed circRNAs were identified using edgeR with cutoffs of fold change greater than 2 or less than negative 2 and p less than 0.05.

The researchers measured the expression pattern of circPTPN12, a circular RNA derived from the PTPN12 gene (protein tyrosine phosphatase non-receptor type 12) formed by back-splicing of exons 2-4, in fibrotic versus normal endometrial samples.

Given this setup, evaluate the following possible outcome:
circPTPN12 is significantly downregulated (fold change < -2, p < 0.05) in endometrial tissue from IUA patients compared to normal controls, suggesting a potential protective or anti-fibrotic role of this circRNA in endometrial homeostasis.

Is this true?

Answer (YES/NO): NO